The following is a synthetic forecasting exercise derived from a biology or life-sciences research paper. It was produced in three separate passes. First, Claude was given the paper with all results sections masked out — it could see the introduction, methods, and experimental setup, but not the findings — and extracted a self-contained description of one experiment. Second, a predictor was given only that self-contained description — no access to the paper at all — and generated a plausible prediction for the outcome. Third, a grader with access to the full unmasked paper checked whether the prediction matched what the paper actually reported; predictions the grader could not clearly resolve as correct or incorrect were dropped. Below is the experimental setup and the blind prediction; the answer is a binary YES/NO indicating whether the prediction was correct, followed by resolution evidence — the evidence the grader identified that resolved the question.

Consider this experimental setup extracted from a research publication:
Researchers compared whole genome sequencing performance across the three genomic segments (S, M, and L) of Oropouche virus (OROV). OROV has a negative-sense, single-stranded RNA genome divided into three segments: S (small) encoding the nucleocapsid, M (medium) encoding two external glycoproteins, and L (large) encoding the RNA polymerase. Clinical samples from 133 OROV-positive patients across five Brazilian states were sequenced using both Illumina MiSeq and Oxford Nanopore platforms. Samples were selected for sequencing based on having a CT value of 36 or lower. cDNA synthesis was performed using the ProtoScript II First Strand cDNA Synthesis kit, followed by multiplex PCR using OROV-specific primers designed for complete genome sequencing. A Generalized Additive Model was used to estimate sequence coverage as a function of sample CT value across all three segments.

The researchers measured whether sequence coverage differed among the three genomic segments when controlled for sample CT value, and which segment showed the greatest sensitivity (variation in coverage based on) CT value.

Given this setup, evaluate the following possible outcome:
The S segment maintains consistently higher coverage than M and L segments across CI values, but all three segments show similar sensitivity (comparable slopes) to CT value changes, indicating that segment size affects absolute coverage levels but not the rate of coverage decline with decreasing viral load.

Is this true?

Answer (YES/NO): NO